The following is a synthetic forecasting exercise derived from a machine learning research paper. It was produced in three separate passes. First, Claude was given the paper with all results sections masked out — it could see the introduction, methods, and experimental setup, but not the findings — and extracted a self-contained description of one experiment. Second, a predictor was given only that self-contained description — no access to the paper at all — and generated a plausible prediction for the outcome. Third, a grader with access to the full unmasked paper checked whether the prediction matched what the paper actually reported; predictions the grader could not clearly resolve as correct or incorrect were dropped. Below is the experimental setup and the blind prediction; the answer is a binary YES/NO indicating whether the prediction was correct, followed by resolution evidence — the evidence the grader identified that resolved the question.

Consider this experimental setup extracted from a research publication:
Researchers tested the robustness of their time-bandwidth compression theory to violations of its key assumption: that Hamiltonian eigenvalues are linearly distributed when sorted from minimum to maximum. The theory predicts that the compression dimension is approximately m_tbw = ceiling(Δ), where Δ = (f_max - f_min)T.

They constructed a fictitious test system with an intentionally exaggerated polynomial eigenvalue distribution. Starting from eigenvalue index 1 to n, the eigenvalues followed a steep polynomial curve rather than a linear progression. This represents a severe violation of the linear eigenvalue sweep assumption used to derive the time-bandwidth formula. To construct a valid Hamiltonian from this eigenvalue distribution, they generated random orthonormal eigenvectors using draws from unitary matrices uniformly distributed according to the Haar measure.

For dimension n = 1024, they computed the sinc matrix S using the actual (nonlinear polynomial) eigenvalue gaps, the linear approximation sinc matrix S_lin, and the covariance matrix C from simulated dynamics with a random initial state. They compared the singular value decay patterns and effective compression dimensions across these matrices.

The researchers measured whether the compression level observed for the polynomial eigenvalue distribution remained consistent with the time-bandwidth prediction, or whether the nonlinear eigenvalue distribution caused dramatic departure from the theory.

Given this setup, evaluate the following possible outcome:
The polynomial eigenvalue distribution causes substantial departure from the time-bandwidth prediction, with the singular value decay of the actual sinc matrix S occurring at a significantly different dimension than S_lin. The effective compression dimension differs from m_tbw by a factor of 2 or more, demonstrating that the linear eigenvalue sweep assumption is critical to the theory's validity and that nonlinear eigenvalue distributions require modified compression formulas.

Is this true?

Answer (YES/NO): NO